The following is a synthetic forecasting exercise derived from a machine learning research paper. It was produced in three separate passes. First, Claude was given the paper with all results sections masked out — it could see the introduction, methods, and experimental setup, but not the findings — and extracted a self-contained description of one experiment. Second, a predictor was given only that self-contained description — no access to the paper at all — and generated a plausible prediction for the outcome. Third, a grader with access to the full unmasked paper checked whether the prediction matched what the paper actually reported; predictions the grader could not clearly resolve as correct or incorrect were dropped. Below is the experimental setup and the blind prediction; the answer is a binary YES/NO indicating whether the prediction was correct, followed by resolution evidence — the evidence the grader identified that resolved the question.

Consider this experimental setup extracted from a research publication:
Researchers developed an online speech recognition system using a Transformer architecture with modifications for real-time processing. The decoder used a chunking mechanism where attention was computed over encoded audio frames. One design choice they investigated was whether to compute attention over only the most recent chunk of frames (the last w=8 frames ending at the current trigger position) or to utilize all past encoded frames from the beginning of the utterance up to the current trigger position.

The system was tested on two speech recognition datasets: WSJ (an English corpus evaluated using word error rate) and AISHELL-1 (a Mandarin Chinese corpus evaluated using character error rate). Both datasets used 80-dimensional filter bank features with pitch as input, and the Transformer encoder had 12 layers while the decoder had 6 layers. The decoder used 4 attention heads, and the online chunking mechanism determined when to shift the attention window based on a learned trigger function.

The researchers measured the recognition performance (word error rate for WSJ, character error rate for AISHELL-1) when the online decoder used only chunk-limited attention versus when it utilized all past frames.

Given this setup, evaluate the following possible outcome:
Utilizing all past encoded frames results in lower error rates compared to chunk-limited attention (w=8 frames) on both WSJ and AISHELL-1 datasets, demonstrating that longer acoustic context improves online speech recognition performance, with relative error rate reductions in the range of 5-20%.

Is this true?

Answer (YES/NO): NO